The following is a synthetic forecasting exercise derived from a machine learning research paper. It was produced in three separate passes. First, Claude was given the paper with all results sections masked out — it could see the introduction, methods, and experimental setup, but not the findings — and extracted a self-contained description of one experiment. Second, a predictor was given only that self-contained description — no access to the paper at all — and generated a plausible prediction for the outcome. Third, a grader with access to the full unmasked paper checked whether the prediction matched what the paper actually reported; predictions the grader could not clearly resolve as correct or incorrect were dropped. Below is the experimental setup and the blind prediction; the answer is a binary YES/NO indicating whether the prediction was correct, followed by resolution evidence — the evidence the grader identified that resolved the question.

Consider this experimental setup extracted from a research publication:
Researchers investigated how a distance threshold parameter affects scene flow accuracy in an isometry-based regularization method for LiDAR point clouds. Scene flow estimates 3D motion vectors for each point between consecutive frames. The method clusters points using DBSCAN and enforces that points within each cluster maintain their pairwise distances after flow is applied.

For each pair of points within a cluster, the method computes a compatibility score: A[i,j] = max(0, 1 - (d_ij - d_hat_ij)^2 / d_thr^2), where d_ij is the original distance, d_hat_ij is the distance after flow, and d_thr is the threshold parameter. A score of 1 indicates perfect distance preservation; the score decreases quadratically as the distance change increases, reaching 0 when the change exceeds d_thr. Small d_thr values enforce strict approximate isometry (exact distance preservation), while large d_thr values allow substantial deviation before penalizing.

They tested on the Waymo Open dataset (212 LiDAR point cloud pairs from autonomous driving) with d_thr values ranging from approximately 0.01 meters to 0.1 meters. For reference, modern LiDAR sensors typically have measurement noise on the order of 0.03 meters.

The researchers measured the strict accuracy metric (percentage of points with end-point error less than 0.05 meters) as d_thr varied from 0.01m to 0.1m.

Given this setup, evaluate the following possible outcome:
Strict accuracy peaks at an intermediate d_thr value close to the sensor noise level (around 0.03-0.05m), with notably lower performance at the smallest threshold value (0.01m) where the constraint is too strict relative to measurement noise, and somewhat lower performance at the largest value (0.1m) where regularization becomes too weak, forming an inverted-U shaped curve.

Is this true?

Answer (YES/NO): YES